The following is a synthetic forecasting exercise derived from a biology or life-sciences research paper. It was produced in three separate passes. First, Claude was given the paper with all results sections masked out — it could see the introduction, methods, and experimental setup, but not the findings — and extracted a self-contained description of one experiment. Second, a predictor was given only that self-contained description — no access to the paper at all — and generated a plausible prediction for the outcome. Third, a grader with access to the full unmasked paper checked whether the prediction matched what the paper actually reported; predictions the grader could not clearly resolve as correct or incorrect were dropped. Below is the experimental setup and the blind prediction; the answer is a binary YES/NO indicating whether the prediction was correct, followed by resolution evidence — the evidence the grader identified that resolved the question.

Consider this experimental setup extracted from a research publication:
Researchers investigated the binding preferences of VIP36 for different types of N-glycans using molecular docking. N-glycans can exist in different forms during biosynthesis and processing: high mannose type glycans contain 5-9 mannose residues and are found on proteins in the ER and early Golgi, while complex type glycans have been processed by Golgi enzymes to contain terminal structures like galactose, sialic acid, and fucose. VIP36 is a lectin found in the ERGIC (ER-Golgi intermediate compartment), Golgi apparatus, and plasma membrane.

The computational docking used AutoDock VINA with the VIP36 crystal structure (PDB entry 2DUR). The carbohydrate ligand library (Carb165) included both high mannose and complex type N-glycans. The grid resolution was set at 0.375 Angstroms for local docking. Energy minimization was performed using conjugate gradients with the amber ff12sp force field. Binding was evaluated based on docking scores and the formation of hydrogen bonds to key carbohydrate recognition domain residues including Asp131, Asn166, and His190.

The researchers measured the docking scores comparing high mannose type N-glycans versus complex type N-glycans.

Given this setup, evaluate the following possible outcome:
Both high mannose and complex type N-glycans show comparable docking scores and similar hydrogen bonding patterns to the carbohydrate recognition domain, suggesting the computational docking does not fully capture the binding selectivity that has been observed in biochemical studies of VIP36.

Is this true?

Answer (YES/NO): NO